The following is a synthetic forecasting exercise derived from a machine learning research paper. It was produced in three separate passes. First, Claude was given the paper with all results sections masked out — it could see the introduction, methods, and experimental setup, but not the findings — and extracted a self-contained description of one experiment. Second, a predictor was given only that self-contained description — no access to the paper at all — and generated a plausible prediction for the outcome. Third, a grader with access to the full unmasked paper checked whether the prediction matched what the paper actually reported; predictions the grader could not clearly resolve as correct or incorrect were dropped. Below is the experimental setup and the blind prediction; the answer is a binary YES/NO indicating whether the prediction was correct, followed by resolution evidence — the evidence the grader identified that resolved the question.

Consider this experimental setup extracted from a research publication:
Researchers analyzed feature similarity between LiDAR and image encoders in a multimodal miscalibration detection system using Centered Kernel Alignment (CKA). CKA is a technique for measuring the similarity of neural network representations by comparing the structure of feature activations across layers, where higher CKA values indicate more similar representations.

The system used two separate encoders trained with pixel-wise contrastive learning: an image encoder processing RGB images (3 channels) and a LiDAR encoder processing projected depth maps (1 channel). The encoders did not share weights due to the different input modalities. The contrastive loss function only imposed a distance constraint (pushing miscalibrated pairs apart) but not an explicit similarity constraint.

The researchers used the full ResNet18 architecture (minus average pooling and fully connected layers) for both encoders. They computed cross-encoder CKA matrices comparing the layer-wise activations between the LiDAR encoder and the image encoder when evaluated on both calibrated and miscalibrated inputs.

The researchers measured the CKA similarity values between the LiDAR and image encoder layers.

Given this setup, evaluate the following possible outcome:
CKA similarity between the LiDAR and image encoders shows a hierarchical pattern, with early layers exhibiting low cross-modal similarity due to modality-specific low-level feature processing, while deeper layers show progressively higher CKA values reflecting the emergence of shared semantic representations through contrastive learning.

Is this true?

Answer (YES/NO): NO